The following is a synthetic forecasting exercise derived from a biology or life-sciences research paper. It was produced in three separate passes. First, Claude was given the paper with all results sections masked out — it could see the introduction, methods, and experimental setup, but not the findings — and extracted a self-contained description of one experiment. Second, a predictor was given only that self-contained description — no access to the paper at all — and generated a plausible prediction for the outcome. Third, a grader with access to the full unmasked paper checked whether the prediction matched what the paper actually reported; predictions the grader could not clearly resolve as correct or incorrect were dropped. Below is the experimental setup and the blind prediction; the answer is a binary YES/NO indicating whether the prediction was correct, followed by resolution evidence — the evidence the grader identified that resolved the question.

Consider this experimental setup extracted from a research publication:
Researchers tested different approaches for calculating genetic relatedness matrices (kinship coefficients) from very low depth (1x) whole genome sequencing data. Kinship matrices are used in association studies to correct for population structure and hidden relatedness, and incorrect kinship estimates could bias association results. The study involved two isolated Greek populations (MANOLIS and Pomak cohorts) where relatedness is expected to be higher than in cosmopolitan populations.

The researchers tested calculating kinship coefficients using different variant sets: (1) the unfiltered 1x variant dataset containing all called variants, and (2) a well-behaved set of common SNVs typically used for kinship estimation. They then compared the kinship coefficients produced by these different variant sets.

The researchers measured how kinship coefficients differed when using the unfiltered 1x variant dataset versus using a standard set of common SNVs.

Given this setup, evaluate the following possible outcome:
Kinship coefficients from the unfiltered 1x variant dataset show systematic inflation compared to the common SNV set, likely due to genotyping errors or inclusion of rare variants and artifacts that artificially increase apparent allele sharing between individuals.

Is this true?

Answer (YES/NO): NO